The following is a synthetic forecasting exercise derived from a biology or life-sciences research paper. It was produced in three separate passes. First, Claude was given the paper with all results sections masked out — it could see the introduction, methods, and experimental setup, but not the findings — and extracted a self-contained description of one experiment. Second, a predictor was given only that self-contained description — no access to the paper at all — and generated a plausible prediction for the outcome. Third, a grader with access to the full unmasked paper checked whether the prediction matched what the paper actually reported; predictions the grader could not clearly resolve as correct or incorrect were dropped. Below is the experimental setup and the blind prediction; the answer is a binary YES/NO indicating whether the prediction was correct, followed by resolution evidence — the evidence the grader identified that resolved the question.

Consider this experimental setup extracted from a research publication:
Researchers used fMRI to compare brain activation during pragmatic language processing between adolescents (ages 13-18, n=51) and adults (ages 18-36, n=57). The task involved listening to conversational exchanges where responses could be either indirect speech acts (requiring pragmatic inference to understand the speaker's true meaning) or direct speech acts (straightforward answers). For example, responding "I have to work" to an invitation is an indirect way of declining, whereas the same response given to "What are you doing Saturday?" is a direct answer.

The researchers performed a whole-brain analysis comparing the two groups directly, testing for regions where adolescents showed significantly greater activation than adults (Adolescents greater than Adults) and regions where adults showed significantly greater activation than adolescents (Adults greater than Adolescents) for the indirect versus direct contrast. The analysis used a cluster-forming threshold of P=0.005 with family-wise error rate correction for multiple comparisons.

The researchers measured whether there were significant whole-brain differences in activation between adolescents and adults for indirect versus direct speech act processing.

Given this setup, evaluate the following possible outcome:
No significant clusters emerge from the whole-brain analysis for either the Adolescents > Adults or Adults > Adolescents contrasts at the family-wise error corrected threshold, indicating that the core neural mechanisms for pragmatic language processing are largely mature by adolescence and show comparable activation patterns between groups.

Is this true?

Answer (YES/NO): NO